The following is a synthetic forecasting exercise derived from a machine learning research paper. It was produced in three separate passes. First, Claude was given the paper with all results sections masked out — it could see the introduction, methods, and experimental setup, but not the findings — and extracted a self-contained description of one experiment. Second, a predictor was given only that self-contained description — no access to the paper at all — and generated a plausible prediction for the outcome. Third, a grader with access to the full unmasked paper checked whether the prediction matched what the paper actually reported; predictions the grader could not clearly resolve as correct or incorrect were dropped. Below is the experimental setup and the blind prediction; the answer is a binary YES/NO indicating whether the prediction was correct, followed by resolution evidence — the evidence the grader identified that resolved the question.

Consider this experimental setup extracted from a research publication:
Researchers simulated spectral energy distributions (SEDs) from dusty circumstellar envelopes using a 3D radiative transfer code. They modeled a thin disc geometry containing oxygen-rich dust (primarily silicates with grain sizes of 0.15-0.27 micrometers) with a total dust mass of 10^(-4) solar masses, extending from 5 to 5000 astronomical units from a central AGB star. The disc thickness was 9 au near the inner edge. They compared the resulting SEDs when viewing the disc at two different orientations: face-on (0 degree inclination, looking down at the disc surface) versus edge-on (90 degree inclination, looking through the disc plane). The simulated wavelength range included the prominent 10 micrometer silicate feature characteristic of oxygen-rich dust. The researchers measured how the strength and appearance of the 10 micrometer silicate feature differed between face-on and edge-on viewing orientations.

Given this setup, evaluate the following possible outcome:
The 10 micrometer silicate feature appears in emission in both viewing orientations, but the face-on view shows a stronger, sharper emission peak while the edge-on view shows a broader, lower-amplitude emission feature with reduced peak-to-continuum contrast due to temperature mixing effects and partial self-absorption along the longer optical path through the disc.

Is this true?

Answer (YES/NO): NO